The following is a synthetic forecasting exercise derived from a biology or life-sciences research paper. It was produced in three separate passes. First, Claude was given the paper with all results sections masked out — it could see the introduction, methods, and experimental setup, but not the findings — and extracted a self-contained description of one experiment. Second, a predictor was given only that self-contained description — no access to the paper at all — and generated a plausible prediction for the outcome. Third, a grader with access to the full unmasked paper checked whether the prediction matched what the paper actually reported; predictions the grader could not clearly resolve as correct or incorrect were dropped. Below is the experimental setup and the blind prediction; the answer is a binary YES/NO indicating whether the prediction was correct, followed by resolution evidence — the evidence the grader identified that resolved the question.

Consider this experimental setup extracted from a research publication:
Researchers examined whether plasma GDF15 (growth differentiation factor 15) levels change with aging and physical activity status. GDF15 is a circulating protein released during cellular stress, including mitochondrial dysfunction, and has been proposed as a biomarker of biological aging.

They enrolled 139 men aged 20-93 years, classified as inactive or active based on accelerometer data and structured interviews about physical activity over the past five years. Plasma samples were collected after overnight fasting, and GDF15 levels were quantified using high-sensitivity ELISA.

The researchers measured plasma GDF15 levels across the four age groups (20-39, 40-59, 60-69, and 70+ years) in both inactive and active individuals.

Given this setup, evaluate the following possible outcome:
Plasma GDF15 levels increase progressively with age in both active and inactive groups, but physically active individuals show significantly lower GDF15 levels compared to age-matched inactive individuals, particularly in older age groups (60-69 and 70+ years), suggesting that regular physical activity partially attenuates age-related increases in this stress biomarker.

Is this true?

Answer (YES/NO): NO